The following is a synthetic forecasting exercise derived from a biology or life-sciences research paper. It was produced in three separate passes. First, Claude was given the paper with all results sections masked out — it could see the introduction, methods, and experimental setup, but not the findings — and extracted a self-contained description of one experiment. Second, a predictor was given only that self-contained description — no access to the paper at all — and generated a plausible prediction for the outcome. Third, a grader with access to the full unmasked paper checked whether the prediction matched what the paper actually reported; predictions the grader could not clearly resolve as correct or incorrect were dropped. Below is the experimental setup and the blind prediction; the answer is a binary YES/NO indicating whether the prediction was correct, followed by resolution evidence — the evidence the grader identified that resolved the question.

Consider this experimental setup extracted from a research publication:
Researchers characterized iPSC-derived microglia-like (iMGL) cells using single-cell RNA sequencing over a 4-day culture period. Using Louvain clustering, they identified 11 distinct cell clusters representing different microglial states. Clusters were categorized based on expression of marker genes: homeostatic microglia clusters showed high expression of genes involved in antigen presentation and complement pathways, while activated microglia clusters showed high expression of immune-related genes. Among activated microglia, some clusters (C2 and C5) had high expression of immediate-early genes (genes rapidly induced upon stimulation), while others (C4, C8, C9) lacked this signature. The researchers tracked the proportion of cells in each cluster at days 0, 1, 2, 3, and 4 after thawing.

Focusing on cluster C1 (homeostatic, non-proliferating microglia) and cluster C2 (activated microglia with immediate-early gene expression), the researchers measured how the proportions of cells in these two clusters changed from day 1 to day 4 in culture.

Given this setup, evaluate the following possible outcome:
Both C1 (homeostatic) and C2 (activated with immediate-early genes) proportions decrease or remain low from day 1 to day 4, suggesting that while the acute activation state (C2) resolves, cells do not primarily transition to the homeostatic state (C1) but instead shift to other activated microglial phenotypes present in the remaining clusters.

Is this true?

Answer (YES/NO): NO